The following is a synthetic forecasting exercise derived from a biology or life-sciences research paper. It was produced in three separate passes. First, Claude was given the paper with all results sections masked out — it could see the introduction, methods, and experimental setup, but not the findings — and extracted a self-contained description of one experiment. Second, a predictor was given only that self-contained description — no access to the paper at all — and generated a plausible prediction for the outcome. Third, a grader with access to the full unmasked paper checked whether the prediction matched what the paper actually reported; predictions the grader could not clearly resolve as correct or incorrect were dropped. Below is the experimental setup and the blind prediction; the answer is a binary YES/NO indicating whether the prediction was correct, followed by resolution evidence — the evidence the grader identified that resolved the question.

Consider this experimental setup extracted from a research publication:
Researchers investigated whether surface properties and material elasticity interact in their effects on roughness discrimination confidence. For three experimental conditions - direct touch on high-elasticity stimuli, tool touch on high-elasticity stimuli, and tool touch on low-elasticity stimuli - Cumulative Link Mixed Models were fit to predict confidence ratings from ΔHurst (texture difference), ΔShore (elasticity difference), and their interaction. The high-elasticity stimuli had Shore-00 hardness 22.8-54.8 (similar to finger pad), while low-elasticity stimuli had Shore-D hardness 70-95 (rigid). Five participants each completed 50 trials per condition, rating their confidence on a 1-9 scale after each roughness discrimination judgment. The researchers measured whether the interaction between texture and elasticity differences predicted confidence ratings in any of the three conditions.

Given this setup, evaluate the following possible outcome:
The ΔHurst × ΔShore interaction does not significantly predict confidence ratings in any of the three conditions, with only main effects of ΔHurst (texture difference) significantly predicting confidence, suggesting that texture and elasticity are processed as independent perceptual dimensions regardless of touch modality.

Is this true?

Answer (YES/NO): NO